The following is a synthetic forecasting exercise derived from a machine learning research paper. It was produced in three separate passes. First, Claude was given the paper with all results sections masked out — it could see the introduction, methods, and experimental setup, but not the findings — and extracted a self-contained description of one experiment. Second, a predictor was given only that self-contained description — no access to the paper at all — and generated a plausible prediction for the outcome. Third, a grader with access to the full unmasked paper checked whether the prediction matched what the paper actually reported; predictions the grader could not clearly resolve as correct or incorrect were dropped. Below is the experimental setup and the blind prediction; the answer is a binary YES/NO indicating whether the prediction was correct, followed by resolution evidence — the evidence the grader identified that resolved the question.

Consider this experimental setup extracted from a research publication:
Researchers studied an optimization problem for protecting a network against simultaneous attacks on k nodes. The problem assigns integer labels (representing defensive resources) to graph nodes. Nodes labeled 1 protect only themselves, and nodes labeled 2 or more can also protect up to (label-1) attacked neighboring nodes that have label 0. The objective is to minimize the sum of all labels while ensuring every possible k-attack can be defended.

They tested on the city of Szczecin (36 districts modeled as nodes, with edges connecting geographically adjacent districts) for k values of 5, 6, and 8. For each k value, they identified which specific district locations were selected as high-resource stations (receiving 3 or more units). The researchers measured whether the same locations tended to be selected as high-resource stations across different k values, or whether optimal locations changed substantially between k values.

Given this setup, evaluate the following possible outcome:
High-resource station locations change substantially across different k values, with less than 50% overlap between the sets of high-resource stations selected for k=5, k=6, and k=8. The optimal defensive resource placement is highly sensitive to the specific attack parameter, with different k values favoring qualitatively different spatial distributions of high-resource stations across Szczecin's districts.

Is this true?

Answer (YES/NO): NO